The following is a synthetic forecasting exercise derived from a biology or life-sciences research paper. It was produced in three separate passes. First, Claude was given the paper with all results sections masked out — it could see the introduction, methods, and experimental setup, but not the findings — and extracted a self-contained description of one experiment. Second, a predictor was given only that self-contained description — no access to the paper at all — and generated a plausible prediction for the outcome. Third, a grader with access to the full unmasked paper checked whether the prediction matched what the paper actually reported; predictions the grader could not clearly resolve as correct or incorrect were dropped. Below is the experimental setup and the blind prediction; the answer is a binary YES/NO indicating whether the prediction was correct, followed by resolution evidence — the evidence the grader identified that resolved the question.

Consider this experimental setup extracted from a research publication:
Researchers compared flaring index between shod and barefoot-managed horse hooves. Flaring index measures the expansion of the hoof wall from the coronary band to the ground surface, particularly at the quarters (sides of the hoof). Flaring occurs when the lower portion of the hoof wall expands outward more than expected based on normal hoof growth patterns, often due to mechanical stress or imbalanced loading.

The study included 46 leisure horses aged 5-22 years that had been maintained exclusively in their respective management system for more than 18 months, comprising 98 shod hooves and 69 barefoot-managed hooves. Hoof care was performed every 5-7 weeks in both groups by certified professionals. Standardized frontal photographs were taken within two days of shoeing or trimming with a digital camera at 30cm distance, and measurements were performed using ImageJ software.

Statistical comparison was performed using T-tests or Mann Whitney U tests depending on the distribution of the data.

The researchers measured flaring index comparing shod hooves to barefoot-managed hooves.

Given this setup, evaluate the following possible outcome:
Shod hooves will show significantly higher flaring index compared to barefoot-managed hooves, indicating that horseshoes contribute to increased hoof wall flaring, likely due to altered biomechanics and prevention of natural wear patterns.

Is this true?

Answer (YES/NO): NO